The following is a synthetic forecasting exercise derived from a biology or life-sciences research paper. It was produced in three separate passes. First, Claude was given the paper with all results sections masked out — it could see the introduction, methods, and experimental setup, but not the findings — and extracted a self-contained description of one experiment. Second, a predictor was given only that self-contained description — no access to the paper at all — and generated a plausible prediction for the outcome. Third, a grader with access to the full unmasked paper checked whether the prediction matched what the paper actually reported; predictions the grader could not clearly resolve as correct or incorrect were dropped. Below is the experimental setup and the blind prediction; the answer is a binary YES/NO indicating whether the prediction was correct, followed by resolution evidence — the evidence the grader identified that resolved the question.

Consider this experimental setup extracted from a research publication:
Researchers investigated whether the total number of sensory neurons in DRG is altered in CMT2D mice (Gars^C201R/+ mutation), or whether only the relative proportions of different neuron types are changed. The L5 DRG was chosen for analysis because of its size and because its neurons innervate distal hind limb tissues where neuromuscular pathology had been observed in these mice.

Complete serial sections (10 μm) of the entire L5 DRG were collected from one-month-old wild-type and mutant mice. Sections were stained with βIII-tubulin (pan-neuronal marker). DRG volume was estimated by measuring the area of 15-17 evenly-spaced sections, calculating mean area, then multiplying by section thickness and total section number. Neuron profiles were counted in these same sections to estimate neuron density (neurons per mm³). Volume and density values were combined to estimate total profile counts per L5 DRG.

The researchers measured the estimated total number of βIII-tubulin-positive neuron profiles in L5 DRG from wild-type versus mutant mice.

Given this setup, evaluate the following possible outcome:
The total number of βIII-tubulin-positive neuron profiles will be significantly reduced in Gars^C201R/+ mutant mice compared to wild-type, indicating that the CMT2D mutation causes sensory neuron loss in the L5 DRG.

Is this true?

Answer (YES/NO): NO